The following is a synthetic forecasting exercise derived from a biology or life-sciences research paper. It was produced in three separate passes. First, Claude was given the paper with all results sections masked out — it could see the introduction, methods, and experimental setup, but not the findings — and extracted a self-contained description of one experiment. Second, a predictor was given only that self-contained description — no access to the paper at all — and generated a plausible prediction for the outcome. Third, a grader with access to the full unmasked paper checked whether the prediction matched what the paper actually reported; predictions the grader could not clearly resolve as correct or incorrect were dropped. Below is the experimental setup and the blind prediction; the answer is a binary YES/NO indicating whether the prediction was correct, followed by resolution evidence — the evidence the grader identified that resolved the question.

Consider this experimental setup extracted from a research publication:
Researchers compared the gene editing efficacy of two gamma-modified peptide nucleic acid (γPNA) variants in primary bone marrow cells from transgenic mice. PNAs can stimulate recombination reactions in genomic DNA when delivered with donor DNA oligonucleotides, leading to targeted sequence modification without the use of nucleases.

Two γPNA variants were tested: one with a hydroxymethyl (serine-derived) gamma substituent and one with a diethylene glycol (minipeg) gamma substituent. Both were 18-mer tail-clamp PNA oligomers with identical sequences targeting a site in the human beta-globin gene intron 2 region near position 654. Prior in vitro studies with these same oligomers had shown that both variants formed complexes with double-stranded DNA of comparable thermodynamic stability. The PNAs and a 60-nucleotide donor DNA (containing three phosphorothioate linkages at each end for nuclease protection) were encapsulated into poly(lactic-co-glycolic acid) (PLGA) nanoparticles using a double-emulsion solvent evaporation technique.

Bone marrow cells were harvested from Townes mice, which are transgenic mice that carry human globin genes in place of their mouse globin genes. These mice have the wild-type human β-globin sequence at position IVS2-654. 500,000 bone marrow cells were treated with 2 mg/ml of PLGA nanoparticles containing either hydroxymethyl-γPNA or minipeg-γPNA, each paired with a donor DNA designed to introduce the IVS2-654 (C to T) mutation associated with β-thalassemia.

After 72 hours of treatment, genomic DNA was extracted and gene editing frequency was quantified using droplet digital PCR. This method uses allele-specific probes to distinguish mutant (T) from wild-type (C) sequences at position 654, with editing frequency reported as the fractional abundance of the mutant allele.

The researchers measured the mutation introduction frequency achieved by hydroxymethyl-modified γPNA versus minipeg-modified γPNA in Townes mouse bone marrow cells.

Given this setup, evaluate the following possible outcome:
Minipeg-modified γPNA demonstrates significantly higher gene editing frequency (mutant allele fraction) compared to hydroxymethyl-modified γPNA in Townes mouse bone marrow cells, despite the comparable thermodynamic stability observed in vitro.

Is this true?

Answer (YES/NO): NO